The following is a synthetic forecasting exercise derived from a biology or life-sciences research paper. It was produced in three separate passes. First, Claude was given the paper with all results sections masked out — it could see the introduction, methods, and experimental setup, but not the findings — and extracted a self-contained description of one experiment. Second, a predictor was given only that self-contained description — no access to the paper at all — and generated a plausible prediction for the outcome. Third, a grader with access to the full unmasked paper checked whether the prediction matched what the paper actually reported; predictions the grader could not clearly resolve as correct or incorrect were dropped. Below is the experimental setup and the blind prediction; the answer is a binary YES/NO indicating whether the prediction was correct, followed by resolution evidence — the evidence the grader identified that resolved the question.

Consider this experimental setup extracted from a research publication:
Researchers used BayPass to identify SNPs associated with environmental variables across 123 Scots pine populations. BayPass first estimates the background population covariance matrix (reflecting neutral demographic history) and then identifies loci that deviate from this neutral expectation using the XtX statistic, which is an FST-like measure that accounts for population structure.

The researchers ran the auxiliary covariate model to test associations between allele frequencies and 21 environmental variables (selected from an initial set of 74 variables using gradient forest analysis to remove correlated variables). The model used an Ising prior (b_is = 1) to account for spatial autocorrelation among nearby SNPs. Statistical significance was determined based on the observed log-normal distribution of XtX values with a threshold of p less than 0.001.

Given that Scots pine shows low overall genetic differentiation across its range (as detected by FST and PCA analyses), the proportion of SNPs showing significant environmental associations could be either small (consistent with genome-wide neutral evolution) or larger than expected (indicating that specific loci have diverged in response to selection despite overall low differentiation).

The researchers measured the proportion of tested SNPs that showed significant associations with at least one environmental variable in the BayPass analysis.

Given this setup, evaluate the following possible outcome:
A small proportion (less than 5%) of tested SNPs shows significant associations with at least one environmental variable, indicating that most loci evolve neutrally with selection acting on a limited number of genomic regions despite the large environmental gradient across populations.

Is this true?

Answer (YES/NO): YES